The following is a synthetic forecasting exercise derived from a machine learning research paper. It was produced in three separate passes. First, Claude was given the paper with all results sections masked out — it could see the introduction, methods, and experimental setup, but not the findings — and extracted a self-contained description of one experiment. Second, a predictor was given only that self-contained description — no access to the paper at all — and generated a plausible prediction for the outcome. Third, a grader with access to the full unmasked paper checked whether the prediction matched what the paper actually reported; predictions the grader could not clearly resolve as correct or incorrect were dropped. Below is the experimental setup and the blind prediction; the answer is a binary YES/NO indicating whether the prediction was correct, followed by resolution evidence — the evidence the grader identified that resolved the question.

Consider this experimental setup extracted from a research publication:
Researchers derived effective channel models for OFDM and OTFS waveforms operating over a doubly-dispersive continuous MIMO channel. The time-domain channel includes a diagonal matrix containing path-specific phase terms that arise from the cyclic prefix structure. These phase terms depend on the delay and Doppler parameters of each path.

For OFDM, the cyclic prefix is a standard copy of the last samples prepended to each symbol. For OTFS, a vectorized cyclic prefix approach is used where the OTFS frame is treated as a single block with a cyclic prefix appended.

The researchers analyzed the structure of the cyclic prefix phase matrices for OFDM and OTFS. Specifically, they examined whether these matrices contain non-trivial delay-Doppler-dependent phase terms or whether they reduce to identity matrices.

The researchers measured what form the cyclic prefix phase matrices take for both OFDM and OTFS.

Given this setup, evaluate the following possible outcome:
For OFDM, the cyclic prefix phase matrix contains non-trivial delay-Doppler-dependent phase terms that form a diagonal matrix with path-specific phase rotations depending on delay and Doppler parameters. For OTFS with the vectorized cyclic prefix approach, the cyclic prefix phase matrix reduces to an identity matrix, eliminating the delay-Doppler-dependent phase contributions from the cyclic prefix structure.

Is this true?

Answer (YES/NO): NO